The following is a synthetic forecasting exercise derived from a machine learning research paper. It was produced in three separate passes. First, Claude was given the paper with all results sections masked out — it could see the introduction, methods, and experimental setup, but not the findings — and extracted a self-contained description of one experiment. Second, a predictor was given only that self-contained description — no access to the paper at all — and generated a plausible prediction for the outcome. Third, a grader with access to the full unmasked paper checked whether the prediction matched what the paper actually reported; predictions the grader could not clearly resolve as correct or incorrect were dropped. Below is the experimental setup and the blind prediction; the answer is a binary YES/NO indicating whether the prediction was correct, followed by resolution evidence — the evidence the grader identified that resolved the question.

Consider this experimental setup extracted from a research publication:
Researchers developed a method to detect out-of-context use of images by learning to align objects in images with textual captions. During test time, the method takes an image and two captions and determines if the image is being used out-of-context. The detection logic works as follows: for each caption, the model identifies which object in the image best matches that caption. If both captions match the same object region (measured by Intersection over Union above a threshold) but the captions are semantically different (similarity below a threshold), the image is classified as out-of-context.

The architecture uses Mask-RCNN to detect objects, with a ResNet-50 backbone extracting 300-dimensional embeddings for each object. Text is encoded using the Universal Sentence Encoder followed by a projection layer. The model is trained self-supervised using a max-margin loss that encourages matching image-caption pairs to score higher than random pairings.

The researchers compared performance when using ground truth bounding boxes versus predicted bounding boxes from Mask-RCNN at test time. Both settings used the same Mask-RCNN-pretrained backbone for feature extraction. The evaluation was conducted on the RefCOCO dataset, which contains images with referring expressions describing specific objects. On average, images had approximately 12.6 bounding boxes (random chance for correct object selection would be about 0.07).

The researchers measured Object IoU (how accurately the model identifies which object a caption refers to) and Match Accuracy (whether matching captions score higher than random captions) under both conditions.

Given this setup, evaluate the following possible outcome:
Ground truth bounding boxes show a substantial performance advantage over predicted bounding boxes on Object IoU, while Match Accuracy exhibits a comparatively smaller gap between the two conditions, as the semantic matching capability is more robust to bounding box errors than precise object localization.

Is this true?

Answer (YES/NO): YES